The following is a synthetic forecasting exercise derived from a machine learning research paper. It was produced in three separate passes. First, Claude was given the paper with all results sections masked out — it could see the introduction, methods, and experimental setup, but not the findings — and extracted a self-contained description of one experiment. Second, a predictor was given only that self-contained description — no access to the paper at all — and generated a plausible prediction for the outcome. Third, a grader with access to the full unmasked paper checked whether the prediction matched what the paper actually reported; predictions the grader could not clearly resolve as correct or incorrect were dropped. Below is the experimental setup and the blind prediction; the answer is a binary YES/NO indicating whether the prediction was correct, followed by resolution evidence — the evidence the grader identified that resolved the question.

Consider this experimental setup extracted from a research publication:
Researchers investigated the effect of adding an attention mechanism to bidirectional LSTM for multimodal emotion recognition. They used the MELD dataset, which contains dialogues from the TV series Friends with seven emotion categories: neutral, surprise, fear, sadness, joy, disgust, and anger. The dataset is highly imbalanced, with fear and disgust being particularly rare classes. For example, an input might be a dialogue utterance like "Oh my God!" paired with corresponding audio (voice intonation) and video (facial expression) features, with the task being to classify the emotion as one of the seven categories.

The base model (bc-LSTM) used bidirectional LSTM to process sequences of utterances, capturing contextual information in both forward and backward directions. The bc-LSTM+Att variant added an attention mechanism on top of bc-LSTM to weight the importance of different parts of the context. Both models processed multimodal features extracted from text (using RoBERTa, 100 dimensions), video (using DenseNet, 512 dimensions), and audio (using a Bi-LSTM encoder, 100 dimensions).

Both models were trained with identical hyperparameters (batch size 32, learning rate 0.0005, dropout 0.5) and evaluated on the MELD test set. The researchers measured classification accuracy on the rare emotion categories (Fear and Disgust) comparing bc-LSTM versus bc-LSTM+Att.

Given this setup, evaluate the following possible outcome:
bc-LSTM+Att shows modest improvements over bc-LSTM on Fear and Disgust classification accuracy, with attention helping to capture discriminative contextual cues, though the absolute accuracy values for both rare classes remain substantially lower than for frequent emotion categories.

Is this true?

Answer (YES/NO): NO